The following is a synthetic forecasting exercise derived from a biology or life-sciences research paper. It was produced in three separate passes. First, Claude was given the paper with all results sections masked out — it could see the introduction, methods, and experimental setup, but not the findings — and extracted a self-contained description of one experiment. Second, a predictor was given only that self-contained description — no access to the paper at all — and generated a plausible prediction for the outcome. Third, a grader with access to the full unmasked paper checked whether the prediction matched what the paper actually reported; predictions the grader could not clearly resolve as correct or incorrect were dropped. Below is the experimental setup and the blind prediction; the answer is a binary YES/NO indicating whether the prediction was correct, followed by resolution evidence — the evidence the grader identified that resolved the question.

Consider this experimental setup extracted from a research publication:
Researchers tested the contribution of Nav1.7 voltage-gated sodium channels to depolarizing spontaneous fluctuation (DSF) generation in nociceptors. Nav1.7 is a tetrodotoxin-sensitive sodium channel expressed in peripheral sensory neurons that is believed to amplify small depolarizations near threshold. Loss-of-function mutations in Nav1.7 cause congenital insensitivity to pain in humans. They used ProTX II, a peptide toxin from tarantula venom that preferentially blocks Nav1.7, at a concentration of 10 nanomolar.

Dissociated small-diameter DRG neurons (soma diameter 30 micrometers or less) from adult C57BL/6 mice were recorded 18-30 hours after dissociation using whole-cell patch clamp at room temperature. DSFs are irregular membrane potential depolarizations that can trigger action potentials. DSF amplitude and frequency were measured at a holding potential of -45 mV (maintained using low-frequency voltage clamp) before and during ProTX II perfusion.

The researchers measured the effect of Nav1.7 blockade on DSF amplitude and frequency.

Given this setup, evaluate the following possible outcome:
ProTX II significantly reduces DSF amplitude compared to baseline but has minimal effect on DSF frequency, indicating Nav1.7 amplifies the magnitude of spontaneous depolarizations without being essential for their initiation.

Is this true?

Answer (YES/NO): NO